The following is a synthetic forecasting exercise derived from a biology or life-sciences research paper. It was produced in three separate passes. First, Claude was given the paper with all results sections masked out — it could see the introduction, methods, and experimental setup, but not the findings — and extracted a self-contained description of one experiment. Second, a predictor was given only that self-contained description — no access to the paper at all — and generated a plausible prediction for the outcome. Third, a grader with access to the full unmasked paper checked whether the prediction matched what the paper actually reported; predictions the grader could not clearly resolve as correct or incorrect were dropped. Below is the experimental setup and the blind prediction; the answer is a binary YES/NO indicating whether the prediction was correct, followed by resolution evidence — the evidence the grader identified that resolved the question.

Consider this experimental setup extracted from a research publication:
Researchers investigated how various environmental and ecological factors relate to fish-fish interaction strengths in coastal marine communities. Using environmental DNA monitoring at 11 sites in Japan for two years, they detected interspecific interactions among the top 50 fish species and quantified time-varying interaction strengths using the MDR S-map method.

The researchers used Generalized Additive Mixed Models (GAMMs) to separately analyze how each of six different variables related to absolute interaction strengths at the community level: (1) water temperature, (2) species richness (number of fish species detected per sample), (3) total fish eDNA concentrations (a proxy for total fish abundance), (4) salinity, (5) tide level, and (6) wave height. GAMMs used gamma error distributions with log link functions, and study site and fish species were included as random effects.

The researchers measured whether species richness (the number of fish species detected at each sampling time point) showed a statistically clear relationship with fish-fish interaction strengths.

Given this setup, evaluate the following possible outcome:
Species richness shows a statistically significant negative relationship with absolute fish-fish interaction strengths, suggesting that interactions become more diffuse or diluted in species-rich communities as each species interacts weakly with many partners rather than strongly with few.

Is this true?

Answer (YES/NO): NO